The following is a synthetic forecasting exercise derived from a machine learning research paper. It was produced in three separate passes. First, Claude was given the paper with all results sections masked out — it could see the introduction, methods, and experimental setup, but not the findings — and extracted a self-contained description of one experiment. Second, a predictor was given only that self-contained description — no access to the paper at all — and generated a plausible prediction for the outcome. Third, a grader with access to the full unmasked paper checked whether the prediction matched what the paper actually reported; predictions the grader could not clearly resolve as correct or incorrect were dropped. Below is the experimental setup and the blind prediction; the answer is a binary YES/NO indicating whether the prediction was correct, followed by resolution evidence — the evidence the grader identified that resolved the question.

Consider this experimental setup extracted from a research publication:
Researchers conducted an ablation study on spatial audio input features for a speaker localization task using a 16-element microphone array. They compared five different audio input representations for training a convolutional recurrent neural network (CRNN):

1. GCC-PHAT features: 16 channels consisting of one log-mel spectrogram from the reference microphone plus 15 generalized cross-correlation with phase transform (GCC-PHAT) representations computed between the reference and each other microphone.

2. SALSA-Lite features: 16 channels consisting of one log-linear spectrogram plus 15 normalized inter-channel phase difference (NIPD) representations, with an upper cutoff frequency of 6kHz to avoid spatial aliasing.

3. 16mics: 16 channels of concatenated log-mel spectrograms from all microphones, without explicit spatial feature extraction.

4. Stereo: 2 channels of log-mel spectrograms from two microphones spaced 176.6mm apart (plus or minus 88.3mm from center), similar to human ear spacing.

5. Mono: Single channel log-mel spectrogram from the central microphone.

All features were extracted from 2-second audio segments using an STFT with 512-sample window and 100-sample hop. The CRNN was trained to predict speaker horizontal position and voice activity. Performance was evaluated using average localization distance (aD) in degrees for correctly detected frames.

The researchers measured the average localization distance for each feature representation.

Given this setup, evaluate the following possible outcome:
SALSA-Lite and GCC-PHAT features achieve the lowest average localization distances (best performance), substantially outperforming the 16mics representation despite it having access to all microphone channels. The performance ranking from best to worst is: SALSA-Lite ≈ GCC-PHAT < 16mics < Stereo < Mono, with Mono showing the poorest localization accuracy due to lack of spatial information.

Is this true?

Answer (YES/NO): YES